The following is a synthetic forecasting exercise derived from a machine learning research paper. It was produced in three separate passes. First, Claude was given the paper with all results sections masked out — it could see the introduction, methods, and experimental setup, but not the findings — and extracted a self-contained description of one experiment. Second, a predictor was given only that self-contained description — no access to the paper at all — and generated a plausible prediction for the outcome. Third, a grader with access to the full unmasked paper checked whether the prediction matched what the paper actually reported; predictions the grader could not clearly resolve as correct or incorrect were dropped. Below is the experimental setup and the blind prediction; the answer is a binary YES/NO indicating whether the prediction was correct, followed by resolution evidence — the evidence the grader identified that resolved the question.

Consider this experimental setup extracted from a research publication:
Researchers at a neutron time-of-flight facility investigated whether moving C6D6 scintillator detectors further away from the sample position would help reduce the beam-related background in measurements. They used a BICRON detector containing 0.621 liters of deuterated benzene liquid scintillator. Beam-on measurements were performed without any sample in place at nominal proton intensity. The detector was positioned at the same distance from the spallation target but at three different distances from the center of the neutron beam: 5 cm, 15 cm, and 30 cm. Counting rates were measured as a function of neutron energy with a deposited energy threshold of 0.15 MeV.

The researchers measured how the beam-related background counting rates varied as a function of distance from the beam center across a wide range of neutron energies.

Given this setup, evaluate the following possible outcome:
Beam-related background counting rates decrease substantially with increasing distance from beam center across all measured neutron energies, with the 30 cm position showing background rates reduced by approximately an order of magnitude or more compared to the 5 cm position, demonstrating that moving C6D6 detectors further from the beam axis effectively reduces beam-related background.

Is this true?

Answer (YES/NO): NO